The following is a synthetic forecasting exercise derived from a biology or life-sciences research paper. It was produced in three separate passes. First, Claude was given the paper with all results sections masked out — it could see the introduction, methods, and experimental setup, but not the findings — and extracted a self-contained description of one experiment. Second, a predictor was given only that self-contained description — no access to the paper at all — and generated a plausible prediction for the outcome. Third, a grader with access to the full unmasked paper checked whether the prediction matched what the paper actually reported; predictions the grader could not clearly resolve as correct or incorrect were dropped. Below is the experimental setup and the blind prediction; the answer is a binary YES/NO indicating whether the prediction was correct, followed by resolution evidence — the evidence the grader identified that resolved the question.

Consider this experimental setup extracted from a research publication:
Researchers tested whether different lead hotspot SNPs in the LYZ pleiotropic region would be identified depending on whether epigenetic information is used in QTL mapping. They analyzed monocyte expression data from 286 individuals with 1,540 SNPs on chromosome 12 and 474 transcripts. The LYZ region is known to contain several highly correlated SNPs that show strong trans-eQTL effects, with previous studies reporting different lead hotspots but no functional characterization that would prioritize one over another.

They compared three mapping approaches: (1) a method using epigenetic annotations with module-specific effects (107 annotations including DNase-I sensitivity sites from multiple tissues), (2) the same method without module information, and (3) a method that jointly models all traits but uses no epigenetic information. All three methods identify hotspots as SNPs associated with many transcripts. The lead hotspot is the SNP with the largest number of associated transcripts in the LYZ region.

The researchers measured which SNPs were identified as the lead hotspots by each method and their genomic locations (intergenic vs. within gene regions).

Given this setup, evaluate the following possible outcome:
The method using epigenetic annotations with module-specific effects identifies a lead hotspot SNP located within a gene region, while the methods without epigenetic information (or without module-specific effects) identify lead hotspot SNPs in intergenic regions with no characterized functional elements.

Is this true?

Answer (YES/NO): NO